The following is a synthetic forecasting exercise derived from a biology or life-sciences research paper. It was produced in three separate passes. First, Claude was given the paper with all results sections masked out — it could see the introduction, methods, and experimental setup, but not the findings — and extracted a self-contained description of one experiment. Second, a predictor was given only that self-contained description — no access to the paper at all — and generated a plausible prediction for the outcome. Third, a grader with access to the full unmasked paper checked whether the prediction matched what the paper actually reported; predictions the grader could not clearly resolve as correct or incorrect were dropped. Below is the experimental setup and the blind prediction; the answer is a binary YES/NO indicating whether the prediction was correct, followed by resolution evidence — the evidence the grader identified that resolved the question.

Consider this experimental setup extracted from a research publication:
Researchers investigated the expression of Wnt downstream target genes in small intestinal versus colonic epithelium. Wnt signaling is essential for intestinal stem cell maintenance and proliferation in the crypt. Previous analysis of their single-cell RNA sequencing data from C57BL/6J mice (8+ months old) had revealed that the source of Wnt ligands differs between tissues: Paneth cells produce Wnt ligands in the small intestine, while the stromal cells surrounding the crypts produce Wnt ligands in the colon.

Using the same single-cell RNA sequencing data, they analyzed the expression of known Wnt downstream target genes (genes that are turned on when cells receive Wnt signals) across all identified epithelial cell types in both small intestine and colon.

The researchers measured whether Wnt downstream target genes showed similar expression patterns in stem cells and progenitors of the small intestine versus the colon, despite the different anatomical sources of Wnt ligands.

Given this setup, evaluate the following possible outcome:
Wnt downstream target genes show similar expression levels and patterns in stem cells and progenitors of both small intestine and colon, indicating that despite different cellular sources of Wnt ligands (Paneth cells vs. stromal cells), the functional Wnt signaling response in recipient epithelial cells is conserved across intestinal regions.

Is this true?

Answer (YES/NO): YES